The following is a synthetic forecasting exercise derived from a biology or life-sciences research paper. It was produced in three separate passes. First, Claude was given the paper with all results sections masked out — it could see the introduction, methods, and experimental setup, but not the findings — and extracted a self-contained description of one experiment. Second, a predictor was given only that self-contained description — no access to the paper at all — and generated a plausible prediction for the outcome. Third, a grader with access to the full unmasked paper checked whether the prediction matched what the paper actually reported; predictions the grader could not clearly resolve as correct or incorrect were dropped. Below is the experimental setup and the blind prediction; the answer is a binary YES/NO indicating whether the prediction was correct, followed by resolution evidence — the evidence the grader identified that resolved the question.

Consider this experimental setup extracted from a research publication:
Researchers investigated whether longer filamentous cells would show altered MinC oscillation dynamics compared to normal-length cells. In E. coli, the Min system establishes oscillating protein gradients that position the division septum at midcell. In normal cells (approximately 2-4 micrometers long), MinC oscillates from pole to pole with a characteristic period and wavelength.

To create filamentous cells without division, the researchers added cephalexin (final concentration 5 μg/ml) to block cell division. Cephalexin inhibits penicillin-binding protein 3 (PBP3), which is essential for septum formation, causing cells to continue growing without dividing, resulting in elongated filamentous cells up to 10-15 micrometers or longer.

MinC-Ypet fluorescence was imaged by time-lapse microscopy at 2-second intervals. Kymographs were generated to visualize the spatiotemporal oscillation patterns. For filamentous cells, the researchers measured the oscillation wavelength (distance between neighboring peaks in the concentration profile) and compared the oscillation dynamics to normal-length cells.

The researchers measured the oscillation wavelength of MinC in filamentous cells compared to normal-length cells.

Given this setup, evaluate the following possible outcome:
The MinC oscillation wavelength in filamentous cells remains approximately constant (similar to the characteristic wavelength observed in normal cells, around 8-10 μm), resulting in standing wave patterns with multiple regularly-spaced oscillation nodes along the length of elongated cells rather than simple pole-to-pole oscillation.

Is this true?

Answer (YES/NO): YES